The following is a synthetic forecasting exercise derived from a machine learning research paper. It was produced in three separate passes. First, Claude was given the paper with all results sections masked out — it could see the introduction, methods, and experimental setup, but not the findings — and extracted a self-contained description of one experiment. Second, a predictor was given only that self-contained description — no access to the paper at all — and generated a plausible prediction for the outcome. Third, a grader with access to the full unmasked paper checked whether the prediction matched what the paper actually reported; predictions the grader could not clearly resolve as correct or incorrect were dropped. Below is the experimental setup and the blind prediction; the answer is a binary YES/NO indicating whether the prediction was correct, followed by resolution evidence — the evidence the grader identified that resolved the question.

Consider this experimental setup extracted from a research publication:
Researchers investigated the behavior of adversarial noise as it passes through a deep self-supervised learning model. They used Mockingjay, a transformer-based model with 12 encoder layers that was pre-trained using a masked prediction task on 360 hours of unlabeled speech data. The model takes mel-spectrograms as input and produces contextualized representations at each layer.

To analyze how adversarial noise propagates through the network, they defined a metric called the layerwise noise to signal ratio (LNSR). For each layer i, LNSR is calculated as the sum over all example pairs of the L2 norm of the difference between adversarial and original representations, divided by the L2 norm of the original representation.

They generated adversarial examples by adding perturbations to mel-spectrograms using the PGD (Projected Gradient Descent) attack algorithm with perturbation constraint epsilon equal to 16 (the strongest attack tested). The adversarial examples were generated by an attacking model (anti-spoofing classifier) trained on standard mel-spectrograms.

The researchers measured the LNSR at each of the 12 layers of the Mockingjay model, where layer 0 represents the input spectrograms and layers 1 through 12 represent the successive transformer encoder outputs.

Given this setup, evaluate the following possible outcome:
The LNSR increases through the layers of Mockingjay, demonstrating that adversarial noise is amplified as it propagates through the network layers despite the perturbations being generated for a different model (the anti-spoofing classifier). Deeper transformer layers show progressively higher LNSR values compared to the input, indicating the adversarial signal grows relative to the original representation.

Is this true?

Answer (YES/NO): NO